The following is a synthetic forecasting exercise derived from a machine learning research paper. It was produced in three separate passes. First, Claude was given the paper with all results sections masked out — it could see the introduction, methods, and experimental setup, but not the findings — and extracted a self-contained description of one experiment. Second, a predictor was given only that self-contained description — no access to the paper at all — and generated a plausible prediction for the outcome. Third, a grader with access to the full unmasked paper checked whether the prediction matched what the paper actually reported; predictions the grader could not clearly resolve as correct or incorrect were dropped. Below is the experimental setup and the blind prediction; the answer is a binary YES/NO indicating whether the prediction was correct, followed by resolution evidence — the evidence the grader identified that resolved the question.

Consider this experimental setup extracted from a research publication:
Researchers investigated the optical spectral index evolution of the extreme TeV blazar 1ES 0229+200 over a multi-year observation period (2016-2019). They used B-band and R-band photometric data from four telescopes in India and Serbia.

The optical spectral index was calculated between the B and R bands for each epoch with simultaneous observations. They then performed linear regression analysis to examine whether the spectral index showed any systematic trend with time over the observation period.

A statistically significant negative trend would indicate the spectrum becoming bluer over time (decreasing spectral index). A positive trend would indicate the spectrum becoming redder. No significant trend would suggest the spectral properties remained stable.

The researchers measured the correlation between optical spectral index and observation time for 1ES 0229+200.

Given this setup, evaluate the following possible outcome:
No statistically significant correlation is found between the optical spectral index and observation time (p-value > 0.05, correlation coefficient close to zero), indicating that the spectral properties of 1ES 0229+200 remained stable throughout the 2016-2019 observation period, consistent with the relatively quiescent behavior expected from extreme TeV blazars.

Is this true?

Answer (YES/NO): NO